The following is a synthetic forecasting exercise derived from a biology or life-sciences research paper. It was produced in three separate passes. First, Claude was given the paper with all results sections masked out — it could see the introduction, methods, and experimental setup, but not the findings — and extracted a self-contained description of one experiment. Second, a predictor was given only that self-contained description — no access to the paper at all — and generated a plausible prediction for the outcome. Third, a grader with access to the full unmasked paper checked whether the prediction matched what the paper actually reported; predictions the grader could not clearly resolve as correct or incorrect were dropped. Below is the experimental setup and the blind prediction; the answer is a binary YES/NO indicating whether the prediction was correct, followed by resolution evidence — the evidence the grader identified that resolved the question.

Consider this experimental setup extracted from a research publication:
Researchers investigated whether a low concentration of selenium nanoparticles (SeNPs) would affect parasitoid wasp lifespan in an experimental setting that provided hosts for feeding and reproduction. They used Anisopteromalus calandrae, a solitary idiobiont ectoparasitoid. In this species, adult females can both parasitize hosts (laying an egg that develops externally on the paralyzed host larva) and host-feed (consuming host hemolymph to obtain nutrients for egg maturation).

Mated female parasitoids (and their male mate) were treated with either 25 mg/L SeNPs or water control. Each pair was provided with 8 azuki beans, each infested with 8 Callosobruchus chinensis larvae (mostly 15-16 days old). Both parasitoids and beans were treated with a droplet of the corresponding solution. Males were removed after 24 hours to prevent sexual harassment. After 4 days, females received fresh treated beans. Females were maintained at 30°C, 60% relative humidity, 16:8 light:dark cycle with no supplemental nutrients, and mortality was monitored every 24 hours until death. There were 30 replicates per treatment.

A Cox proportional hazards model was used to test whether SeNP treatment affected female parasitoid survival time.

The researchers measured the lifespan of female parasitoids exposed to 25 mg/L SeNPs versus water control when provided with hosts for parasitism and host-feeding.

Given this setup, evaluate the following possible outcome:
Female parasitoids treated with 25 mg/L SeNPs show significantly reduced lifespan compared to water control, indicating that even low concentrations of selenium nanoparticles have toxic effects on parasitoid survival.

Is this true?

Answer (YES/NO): NO